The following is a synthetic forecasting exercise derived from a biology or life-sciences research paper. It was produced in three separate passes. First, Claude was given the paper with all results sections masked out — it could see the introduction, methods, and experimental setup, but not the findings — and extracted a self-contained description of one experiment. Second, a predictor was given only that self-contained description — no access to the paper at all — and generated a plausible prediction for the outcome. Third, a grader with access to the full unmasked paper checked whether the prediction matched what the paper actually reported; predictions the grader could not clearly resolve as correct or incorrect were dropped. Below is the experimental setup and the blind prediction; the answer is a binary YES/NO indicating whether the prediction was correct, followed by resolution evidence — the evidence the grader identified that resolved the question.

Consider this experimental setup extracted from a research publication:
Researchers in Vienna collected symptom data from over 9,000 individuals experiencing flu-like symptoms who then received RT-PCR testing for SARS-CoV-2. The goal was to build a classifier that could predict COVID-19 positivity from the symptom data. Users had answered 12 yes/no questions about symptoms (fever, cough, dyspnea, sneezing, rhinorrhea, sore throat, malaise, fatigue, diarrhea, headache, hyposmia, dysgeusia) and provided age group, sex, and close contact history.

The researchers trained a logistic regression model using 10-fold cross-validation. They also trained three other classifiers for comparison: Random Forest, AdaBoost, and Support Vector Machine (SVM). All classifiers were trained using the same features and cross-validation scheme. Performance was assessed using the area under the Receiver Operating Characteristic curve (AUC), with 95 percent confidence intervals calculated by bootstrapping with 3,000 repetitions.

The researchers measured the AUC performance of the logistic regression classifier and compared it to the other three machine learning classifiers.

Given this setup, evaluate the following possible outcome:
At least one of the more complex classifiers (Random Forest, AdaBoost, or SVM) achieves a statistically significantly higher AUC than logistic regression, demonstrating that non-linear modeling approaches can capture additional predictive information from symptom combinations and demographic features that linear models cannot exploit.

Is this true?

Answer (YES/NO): NO